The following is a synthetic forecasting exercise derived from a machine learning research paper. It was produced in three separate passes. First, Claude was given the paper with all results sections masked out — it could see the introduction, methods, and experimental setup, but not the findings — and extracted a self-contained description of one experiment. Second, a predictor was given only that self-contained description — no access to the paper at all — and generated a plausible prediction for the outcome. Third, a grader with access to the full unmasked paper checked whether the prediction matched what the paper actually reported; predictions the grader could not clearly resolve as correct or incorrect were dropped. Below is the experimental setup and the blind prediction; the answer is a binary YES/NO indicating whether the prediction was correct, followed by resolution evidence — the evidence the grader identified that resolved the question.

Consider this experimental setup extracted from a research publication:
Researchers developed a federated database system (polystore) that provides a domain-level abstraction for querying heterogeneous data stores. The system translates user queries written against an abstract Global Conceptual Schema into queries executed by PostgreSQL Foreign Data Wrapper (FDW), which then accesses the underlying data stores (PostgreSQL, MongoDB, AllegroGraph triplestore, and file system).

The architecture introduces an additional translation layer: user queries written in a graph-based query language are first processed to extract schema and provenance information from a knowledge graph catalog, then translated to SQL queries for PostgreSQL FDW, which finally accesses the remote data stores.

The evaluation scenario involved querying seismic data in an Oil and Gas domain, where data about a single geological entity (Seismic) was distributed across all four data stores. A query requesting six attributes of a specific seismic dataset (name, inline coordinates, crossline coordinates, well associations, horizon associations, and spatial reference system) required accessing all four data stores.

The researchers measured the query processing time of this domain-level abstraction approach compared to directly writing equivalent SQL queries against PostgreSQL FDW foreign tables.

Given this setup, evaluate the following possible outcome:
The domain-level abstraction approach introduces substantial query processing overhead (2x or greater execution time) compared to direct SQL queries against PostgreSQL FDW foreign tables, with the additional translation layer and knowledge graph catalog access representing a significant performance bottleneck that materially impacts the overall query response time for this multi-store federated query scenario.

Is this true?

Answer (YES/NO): NO